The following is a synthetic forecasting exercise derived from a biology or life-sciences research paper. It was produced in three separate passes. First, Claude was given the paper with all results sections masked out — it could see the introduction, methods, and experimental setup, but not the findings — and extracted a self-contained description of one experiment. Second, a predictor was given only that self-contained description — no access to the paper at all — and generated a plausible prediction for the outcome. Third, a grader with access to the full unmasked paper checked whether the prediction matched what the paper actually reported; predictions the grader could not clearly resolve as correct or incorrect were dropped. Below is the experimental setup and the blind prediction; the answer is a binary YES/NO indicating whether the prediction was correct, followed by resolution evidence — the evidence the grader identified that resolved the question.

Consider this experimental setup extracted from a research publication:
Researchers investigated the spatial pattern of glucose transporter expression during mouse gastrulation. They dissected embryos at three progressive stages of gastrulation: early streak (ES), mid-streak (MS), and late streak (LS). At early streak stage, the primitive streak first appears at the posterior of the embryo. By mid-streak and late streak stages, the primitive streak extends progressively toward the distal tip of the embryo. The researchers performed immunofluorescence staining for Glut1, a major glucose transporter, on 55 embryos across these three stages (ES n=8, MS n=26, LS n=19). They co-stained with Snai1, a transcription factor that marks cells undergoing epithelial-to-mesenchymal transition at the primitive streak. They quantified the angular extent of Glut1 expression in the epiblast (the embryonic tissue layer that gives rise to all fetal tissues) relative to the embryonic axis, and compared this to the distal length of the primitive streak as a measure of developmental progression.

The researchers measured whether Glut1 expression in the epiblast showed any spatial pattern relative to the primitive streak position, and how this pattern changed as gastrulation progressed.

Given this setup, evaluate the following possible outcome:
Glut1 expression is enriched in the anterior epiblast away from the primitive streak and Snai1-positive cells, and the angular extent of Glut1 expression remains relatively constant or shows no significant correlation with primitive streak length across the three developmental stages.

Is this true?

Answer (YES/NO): NO